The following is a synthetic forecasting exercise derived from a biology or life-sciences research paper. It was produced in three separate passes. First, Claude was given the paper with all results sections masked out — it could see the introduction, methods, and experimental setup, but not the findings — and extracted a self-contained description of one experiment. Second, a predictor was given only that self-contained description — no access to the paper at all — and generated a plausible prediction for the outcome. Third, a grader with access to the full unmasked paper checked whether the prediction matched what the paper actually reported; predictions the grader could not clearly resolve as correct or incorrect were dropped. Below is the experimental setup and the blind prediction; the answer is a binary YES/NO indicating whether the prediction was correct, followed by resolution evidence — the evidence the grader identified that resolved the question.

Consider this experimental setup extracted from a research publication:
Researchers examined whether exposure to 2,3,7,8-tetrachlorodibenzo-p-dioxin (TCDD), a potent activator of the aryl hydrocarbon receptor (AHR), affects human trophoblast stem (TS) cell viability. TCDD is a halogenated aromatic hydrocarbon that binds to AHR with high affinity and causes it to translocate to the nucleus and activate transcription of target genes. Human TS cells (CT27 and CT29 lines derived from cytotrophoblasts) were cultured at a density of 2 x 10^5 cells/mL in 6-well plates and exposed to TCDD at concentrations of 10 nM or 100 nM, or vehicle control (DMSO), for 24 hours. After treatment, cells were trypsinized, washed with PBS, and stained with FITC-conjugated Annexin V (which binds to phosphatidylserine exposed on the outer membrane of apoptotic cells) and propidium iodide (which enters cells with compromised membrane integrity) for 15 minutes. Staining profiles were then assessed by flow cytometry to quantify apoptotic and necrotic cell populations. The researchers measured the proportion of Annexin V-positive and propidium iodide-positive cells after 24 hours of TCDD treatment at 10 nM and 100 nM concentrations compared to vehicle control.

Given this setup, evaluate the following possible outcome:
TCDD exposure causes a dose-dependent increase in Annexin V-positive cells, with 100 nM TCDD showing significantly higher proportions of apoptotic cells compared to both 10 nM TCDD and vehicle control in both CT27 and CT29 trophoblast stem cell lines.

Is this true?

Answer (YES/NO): NO